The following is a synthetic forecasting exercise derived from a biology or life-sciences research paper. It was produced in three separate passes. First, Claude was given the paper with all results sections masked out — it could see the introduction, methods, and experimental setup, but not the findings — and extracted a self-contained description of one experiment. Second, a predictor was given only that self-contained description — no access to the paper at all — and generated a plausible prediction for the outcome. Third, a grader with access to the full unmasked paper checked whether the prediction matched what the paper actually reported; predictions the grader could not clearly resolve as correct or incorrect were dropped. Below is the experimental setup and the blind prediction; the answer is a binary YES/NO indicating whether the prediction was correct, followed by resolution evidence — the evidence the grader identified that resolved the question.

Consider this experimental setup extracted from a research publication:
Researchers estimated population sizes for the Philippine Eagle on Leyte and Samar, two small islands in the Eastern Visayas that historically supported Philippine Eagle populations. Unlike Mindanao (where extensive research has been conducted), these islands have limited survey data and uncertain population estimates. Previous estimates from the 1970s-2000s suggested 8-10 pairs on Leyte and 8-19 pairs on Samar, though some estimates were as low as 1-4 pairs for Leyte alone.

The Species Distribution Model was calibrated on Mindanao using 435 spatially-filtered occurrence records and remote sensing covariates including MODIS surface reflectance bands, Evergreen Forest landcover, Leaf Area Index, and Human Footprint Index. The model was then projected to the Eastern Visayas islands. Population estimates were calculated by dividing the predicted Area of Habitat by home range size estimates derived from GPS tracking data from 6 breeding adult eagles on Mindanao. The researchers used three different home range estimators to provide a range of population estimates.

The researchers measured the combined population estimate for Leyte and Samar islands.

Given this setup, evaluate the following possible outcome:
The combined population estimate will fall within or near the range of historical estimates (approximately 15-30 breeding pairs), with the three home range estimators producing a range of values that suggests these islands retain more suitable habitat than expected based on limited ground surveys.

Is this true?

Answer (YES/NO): NO